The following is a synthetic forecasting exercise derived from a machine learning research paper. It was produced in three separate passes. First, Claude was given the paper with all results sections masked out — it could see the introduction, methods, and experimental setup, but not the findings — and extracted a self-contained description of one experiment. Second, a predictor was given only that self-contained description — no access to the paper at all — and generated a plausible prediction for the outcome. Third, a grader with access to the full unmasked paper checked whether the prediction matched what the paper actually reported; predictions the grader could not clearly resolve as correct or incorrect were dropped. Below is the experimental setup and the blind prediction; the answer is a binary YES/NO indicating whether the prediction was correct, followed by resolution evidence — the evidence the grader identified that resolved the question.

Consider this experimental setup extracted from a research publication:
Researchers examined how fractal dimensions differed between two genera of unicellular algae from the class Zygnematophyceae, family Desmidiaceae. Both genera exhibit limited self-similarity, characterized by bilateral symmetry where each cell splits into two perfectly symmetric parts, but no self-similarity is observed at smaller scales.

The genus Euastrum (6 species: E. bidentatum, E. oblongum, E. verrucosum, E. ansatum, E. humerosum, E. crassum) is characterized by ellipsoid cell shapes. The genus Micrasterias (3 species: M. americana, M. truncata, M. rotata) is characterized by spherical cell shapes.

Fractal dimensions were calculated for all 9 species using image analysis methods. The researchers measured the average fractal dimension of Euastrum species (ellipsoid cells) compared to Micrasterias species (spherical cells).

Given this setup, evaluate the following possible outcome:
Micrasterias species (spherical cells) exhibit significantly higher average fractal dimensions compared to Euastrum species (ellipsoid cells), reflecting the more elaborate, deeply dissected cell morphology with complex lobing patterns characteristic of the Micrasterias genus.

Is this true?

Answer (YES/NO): NO